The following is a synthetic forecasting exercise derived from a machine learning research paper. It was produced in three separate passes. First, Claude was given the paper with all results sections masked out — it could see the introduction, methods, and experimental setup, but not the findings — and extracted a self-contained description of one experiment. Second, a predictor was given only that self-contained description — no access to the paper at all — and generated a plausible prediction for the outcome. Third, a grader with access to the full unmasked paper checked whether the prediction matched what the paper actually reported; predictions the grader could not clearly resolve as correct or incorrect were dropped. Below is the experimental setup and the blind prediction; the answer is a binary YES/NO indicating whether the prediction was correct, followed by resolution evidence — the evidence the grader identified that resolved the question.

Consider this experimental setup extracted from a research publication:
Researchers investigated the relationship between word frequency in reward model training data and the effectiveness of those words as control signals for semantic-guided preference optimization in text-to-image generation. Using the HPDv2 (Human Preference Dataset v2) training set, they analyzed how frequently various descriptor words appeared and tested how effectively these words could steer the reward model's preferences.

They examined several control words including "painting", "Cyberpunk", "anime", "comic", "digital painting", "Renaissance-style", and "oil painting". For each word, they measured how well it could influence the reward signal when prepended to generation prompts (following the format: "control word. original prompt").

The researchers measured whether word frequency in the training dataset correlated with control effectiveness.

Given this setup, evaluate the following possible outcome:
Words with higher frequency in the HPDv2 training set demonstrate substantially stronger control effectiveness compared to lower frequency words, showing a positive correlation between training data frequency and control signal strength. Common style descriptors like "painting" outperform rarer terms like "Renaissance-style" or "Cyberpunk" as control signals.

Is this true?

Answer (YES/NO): YES